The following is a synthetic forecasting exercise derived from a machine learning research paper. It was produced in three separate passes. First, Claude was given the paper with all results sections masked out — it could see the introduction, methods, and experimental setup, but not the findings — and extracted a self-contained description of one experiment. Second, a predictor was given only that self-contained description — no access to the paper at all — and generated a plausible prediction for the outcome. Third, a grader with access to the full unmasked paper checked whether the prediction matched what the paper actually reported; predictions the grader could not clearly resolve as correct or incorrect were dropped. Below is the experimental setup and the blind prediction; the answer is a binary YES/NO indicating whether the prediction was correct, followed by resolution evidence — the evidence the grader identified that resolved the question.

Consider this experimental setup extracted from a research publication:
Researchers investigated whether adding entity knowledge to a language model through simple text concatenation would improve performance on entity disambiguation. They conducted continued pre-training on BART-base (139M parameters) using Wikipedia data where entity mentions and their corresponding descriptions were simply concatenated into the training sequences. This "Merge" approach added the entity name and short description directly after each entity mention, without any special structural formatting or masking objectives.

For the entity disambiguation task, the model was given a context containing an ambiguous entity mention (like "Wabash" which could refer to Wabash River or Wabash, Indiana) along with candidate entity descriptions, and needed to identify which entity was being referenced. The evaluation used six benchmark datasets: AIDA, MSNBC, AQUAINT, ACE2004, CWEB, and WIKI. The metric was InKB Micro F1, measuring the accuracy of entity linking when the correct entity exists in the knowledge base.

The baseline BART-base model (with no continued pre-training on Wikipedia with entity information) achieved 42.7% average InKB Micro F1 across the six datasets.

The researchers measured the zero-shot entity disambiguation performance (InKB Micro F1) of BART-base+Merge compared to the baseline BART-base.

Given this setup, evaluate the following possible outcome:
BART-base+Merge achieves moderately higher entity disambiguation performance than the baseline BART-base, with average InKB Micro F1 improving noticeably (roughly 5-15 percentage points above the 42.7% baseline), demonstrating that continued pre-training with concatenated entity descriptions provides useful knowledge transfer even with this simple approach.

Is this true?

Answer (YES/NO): NO